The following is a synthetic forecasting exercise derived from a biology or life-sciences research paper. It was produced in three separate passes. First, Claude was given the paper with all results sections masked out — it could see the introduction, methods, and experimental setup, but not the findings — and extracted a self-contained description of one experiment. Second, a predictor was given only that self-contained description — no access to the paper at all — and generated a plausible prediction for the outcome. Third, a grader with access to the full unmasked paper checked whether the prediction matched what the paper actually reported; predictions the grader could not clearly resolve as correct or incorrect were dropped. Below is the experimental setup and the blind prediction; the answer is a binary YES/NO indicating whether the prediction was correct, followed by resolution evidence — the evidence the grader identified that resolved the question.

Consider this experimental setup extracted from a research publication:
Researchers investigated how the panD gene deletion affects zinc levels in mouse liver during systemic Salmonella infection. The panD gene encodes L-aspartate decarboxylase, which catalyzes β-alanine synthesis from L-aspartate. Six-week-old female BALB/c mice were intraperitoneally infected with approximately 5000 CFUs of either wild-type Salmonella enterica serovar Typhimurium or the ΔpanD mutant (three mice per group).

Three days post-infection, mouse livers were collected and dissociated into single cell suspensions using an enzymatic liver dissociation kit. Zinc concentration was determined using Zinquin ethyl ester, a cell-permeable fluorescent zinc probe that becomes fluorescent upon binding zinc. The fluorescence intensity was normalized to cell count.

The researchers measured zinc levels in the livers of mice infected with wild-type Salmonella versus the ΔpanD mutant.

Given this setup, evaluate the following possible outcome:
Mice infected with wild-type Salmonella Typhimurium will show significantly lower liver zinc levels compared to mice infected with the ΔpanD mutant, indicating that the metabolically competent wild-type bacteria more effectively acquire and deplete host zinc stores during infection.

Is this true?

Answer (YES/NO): YES